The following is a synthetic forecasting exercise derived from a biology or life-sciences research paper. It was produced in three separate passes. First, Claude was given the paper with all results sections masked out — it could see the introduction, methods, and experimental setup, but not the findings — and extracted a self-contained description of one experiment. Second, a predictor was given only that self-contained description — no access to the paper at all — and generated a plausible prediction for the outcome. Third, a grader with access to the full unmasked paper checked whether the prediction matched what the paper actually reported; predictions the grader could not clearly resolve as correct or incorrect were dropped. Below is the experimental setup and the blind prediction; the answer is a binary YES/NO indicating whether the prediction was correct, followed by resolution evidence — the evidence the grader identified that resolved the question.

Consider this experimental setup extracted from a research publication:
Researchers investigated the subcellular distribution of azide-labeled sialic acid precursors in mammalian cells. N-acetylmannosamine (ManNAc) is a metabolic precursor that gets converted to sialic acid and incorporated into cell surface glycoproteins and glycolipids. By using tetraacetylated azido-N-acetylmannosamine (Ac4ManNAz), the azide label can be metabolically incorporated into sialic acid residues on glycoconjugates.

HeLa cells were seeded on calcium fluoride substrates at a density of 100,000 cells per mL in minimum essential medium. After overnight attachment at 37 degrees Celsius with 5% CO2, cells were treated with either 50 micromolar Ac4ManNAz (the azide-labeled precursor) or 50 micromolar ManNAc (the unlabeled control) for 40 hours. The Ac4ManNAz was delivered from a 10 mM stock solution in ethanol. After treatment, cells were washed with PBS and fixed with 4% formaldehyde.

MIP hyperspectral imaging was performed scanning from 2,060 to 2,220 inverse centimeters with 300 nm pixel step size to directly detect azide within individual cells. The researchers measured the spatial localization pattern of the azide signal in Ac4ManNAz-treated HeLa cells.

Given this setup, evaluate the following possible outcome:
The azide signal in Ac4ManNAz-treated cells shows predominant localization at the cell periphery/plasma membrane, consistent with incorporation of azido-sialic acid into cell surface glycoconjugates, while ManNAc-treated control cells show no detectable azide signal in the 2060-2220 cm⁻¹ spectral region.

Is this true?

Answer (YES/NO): NO